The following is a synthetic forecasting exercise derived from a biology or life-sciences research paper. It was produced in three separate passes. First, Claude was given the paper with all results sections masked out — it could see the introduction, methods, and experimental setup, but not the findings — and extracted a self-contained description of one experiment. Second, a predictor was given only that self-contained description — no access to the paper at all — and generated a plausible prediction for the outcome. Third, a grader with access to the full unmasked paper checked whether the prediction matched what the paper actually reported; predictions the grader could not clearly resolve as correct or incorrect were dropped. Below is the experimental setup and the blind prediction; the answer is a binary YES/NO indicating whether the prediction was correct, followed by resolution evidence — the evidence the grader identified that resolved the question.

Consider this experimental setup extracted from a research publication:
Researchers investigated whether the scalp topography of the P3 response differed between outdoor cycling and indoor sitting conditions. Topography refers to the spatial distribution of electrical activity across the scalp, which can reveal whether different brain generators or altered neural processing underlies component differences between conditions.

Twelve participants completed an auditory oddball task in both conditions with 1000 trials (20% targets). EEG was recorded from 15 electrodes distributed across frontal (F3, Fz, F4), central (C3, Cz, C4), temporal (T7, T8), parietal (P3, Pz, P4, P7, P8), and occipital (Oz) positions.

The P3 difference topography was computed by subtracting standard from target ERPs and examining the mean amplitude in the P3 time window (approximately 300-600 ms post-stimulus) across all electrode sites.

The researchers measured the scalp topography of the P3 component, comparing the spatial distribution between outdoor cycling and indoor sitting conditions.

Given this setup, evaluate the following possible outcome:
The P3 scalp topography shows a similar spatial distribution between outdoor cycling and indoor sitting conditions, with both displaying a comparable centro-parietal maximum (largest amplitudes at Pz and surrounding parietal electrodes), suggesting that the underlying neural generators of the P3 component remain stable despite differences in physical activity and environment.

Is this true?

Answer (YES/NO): YES